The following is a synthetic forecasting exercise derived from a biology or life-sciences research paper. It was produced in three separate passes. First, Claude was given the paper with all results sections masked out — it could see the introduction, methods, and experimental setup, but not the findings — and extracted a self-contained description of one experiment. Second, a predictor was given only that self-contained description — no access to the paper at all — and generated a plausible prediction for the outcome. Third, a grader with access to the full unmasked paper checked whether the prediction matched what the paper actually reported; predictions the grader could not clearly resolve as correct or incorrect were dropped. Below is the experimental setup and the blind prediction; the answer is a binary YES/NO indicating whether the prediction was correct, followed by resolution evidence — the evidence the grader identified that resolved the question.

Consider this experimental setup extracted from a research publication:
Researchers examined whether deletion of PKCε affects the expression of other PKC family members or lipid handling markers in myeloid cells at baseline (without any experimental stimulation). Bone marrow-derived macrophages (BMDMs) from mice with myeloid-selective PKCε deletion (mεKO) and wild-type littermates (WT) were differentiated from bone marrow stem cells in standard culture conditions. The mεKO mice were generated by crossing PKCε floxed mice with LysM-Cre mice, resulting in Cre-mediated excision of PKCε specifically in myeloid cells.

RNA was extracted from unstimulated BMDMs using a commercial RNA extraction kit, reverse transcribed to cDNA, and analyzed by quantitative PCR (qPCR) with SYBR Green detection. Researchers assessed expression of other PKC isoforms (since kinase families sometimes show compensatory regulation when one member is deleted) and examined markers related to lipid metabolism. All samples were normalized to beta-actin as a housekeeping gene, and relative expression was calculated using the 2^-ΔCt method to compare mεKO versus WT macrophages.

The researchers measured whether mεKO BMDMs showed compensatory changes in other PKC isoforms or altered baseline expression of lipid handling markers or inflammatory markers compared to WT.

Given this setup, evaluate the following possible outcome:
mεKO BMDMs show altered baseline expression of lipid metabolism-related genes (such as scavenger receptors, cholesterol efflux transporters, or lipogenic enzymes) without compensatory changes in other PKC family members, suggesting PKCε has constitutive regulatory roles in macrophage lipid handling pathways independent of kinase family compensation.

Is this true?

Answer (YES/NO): NO